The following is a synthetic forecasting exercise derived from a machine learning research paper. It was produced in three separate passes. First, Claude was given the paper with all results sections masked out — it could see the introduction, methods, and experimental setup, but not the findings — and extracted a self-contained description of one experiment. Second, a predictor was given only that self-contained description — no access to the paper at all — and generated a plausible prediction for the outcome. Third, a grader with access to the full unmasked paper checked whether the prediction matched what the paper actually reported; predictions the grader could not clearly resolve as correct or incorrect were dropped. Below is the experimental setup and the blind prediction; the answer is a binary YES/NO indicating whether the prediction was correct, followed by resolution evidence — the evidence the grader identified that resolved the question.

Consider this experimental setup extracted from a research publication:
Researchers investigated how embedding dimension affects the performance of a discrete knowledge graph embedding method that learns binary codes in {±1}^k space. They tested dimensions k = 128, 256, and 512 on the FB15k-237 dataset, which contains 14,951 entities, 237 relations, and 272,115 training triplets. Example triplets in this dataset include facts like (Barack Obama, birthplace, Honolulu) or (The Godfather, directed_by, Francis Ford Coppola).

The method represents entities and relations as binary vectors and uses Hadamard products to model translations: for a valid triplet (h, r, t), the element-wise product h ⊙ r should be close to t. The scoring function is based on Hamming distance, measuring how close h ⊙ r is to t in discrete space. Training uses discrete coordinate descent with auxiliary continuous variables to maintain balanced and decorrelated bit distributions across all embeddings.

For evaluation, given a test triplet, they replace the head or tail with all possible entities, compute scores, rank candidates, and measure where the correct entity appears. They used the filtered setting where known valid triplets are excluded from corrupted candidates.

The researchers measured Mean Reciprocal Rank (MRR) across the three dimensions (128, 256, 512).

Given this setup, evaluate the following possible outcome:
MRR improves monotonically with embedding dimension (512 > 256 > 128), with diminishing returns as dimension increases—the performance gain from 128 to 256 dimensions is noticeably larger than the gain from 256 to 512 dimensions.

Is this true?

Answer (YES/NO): NO